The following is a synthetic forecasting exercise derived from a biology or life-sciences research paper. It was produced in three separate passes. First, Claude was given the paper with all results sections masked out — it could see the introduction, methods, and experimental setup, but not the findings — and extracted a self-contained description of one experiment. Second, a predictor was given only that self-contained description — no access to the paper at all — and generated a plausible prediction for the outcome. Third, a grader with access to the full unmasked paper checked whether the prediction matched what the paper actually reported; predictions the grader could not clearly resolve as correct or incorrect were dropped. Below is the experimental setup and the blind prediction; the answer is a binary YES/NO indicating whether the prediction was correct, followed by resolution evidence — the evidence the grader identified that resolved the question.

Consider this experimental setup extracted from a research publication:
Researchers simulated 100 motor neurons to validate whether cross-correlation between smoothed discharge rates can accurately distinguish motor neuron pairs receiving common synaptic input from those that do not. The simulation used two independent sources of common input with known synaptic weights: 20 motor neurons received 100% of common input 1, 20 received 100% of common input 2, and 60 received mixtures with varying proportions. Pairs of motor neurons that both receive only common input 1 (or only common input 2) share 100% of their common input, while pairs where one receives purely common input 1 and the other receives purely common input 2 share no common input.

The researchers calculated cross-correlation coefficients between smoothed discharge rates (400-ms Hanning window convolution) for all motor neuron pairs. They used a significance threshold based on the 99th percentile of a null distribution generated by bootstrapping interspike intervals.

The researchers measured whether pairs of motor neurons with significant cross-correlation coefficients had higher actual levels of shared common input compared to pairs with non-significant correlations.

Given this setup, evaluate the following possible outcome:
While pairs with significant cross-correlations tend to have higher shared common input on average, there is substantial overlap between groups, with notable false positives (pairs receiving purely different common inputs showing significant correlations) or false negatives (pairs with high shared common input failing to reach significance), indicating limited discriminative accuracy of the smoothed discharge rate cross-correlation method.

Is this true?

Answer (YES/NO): NO